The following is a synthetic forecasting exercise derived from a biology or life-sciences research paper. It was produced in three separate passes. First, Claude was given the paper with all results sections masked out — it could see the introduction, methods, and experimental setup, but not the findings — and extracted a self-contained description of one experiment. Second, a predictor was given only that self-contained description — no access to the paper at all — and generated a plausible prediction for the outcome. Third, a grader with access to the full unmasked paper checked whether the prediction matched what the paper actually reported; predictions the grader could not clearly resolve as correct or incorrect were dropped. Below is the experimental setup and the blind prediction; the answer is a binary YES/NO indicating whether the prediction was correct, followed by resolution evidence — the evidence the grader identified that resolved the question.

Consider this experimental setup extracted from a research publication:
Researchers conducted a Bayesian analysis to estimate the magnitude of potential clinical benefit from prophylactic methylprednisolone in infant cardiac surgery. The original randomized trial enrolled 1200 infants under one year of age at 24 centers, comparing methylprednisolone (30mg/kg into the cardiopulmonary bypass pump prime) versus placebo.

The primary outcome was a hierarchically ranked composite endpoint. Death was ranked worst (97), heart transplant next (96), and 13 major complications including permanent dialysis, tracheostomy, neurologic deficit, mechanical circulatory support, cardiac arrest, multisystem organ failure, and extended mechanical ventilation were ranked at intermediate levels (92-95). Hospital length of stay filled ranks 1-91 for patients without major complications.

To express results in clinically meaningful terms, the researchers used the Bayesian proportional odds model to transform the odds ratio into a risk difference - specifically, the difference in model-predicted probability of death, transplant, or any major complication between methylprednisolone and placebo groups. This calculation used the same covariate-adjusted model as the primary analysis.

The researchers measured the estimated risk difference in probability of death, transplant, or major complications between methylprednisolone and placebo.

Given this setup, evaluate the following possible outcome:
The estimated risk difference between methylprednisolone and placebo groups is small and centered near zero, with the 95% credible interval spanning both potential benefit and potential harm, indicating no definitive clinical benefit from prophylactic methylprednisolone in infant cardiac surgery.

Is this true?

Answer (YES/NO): NO